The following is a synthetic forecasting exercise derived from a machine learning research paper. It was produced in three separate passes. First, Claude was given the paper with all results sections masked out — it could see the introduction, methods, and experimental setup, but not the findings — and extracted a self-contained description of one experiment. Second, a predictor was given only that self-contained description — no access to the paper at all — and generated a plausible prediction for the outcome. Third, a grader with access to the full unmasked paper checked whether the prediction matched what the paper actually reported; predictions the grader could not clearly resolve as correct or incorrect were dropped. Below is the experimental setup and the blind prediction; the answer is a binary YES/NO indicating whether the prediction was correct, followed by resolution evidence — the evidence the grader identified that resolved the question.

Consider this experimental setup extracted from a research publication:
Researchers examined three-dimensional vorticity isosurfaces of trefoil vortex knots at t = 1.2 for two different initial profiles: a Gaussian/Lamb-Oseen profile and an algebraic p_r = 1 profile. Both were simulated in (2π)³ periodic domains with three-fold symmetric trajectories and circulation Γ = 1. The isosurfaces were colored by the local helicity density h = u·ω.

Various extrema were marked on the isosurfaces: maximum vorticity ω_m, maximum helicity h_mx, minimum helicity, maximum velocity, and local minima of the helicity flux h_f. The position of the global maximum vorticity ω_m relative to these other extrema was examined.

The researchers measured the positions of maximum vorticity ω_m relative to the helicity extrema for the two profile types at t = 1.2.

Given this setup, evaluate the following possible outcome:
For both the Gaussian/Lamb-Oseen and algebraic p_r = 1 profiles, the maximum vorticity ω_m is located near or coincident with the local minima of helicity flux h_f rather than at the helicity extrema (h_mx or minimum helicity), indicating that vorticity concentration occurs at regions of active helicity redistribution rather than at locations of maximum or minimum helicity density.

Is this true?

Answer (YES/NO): NO